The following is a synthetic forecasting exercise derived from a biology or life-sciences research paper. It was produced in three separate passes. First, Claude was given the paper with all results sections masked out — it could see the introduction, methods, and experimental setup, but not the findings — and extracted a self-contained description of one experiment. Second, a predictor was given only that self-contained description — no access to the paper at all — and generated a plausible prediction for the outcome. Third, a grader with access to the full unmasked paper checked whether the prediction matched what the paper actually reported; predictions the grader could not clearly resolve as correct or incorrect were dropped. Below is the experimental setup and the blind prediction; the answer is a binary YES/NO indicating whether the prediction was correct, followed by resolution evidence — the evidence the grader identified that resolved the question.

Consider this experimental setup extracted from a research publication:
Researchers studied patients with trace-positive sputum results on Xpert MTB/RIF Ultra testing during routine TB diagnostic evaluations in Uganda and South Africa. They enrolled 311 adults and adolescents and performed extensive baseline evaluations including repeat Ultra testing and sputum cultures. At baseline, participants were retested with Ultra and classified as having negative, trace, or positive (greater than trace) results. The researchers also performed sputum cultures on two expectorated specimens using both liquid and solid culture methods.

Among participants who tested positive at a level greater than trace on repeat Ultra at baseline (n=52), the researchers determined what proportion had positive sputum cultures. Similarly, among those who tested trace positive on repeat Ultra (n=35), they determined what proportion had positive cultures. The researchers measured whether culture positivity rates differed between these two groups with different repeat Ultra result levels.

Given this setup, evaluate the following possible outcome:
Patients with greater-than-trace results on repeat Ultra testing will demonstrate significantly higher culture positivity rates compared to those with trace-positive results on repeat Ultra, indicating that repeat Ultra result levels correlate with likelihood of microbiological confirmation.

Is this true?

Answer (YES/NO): YES